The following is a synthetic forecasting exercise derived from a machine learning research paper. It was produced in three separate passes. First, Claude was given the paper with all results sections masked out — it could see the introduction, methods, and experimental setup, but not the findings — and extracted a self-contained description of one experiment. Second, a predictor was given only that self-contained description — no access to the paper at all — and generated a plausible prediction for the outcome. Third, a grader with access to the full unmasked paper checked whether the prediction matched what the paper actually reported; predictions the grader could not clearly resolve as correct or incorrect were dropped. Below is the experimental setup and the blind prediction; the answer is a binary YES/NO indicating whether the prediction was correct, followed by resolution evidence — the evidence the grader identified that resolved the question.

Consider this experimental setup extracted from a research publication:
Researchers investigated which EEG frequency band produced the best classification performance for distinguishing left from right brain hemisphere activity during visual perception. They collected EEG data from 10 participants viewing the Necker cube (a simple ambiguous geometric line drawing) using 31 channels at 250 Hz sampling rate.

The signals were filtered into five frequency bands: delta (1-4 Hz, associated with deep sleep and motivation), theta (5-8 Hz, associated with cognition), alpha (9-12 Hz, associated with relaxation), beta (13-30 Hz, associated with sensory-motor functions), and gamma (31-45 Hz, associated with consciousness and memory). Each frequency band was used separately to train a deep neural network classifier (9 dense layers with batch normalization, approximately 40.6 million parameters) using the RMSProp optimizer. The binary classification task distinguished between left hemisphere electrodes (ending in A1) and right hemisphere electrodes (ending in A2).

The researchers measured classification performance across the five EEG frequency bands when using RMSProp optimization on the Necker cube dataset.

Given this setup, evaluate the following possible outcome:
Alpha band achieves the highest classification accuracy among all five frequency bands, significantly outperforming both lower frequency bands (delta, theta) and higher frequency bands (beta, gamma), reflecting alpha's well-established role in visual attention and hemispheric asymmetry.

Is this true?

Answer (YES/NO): NO